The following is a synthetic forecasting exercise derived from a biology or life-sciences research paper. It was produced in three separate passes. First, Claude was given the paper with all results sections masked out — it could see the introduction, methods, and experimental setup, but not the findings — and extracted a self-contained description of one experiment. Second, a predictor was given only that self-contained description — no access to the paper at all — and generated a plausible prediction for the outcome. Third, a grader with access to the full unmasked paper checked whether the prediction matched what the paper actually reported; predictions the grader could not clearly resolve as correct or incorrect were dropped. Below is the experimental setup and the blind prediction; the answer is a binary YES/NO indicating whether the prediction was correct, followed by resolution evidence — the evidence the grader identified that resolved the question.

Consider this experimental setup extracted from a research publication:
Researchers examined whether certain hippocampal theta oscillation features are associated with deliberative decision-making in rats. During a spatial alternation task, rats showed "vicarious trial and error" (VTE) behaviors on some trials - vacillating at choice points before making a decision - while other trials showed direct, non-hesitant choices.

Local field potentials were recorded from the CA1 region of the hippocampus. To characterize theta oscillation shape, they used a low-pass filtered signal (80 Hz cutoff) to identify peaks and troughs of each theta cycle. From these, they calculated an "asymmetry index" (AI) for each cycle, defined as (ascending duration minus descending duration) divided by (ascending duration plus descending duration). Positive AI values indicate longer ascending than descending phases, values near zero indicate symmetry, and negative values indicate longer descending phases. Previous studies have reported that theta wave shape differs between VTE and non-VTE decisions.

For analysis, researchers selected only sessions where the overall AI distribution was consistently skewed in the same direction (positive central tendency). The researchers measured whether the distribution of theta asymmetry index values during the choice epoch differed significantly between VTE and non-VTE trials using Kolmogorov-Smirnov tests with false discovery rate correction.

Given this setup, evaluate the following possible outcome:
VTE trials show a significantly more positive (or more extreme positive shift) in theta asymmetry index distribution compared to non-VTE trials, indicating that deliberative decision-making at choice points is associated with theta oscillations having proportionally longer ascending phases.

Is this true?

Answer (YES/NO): NO